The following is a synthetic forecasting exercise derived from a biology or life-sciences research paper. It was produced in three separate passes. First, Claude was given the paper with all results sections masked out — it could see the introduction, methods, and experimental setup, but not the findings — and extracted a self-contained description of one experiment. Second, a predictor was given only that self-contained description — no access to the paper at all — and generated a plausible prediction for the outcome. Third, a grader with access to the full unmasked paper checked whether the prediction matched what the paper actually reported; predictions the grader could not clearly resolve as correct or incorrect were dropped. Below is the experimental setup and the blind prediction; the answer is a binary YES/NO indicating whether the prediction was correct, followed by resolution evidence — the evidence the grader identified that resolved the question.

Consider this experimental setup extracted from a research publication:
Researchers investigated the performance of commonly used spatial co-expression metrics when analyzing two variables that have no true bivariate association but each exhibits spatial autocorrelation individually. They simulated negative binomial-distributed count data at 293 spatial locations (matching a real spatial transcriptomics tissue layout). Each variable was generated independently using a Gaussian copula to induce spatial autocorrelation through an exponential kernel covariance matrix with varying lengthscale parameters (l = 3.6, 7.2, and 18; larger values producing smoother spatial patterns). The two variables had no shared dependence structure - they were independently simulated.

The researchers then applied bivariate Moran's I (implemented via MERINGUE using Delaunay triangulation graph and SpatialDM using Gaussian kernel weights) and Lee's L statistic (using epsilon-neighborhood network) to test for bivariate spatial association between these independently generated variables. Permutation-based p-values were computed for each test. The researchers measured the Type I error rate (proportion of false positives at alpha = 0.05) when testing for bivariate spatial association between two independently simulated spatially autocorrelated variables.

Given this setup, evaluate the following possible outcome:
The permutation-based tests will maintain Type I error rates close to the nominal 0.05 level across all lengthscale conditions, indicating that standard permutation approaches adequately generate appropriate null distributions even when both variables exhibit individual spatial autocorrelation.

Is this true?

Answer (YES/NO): NO